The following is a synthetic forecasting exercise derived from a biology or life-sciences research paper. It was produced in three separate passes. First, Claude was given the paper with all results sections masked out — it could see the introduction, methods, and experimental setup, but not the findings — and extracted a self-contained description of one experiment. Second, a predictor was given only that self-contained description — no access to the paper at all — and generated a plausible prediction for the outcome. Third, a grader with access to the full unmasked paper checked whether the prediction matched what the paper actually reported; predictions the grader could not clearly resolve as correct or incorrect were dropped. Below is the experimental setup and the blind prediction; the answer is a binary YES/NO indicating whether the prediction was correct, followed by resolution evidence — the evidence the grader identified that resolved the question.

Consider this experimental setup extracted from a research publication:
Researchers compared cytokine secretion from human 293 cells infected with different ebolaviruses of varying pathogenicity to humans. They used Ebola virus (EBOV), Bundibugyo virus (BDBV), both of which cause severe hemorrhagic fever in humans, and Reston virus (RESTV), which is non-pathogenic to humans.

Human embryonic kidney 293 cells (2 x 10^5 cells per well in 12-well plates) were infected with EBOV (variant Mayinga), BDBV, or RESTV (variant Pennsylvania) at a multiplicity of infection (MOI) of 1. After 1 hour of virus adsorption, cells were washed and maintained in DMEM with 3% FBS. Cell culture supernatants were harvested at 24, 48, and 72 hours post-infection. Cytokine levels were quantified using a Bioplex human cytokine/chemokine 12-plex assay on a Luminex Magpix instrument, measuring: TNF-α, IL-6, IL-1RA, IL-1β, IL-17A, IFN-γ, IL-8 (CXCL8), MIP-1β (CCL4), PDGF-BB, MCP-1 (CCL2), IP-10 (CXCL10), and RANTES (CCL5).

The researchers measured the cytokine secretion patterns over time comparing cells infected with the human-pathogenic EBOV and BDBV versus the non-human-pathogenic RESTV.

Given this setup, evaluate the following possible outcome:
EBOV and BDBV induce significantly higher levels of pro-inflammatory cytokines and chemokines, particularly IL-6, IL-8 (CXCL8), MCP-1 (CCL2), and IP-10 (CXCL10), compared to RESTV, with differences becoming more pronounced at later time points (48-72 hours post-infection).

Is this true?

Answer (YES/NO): NO